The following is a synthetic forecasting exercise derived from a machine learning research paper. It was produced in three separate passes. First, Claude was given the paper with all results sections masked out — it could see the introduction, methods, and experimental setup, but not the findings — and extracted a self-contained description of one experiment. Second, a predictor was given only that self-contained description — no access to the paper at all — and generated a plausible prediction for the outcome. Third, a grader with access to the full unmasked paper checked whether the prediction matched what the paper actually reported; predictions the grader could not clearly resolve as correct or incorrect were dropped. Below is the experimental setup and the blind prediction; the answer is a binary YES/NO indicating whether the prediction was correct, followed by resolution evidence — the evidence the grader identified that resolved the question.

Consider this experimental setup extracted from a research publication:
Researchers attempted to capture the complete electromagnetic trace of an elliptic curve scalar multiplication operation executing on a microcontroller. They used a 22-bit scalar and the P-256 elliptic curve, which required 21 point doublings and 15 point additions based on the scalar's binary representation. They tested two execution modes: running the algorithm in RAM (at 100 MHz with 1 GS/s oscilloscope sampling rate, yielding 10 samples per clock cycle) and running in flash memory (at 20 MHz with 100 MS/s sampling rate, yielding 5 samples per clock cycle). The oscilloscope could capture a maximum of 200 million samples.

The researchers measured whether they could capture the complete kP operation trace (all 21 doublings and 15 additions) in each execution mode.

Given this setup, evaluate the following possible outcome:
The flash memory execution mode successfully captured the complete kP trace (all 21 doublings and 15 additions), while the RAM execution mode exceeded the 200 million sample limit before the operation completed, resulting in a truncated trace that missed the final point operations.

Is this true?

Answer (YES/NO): YES